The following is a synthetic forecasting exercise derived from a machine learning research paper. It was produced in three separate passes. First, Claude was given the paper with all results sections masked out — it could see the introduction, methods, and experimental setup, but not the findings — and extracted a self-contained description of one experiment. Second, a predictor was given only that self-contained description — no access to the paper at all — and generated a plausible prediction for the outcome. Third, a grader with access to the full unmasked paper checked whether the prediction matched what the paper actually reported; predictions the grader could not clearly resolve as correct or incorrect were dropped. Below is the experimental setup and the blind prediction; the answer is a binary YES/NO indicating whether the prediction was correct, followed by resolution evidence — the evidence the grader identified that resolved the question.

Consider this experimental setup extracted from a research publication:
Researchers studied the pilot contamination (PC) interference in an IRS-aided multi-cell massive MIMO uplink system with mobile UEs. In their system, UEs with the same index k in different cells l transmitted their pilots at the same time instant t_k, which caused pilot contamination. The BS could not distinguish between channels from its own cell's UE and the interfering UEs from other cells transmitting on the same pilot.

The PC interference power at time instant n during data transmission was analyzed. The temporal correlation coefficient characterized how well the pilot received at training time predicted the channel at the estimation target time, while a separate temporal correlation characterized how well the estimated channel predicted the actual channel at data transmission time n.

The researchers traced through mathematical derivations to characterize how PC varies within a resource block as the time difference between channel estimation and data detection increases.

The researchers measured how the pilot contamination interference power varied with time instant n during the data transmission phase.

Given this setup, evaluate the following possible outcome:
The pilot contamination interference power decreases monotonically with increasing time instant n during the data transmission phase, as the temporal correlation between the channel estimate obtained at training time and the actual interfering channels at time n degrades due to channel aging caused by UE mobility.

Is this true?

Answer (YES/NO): YES